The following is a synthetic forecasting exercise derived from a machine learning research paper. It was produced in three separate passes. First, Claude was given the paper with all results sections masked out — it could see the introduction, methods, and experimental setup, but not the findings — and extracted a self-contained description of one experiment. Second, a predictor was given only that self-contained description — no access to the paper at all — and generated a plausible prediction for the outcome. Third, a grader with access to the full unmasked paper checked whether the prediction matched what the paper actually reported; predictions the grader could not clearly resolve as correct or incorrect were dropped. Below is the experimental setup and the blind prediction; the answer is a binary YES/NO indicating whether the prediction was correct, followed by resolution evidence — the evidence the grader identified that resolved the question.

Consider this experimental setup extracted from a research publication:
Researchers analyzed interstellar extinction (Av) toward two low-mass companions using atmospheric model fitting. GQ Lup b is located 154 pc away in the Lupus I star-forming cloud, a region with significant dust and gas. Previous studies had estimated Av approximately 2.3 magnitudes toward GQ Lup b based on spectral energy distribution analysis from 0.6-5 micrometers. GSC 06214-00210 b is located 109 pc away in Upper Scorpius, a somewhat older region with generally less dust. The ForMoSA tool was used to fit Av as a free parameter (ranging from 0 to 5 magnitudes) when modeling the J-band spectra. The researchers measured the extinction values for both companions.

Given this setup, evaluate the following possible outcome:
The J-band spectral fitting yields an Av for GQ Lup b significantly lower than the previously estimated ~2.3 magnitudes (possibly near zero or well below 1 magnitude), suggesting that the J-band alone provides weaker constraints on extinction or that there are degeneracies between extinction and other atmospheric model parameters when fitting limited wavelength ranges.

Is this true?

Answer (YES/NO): NO